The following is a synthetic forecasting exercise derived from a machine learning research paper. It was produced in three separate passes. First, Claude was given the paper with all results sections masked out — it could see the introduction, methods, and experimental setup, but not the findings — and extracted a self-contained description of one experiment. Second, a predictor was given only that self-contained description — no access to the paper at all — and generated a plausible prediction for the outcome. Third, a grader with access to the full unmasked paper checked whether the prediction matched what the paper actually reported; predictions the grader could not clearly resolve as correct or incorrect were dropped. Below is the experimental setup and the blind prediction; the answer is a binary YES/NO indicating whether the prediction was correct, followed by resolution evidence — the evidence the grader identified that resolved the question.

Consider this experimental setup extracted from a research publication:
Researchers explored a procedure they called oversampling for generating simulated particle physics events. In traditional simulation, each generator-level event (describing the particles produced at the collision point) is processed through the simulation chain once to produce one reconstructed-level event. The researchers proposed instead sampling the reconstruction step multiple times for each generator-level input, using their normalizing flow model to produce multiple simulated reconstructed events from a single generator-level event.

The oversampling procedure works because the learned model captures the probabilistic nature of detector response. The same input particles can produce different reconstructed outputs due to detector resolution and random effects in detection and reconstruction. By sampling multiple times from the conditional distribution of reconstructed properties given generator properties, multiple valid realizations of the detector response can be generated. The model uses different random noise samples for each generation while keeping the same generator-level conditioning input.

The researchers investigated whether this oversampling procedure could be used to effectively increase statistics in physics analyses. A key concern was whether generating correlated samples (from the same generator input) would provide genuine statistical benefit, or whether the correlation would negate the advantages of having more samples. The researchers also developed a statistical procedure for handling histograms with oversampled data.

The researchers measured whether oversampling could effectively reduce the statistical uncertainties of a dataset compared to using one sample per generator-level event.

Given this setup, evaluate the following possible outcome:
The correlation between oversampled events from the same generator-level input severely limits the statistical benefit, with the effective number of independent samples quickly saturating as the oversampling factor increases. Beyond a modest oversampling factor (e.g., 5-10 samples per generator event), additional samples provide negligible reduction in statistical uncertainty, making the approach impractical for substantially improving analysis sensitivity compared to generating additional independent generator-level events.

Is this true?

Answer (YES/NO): NO